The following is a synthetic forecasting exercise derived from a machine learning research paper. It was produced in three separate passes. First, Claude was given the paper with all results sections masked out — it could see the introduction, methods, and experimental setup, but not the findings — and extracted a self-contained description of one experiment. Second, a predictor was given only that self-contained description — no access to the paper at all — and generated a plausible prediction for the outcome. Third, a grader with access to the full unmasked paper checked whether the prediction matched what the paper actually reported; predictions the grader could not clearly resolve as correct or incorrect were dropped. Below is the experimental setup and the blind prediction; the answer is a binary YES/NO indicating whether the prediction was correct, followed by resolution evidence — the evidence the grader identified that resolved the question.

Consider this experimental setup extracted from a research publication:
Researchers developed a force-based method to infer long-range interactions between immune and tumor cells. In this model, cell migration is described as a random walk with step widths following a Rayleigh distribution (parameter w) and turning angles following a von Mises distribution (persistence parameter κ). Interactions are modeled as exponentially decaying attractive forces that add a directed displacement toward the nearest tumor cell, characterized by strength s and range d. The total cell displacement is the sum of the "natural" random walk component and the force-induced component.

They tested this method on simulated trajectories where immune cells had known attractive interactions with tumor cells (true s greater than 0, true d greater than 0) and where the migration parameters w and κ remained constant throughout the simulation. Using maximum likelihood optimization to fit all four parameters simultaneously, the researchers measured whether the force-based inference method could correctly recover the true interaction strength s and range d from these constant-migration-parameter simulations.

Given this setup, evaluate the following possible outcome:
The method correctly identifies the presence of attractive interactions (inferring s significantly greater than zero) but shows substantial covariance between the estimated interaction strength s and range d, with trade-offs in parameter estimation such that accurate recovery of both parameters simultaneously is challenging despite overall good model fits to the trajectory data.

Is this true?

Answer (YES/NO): NO